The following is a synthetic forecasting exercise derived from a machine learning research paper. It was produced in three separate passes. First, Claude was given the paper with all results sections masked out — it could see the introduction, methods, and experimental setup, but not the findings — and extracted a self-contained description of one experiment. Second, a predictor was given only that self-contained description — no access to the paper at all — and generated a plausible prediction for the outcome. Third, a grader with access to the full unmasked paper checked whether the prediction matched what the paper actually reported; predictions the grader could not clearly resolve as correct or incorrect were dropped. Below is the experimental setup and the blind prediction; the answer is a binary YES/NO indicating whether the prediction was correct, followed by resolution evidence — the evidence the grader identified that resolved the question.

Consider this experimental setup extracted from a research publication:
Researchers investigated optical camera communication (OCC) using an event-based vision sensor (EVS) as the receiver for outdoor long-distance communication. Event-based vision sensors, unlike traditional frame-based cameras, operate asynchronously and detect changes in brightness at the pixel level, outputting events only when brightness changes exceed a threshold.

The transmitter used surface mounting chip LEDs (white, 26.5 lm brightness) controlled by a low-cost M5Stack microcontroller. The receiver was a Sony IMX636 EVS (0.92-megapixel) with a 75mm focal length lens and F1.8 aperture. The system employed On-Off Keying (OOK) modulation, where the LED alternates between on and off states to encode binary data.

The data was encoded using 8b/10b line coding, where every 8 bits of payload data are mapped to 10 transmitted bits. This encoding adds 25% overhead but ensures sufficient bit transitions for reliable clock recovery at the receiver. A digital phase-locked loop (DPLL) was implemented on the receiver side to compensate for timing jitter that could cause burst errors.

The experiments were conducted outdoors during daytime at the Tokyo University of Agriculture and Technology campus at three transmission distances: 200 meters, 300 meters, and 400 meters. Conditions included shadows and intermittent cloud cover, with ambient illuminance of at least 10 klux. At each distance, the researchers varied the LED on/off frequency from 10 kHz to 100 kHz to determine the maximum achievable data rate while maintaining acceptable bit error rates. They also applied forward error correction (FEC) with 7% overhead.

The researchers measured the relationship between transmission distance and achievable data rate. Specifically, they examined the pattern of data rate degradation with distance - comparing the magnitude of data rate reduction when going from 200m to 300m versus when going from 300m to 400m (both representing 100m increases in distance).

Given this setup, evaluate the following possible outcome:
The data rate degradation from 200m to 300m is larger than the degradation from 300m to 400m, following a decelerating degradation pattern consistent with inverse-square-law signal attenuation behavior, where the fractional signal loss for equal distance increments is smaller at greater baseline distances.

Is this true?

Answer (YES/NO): NO